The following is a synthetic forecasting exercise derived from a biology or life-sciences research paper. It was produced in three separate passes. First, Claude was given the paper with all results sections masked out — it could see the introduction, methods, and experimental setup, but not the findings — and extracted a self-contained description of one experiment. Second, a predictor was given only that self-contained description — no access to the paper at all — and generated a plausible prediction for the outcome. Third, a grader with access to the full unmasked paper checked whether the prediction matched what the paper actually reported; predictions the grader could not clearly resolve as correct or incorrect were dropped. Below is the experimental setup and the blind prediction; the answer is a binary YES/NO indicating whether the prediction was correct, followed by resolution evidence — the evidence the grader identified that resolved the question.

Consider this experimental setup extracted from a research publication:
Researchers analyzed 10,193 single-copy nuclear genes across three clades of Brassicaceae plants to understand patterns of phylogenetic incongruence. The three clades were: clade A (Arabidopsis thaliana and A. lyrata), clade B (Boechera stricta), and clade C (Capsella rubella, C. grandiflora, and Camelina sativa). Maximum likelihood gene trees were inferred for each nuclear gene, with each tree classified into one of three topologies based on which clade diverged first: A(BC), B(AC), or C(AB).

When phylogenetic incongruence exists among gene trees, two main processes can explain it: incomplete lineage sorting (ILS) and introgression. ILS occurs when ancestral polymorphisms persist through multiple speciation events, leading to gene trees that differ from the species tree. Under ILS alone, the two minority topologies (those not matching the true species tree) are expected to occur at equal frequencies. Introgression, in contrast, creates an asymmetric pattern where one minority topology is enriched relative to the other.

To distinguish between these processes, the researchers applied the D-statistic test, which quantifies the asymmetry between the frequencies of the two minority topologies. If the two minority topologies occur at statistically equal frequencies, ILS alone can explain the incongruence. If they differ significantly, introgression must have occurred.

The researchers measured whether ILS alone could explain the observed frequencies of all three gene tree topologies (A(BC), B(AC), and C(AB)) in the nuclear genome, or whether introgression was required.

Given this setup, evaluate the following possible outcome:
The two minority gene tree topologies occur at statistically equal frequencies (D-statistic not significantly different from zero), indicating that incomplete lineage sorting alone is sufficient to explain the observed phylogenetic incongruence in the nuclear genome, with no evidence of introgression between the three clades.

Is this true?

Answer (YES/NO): NO